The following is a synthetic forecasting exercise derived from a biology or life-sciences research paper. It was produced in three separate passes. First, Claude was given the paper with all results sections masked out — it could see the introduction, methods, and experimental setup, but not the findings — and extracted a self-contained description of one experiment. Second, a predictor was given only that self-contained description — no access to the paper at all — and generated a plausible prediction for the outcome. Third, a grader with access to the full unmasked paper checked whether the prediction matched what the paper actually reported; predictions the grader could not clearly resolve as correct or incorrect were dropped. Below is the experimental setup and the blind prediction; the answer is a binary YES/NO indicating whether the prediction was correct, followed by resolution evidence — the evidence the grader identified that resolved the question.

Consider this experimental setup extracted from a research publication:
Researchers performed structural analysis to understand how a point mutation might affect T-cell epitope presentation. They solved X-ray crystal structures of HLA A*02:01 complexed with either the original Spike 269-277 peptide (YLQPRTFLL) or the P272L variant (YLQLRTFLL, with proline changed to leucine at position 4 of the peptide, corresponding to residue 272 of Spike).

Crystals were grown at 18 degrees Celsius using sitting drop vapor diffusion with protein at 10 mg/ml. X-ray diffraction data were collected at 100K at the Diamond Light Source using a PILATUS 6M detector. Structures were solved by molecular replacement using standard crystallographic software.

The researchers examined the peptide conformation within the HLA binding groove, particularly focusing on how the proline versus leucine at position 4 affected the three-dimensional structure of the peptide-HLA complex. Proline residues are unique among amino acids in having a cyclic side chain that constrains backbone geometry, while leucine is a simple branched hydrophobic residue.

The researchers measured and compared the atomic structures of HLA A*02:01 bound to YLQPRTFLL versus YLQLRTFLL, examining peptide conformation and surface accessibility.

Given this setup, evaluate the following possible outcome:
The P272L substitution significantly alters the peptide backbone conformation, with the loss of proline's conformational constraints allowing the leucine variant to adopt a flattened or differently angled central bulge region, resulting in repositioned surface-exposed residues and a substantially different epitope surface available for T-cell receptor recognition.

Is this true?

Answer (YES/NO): NO